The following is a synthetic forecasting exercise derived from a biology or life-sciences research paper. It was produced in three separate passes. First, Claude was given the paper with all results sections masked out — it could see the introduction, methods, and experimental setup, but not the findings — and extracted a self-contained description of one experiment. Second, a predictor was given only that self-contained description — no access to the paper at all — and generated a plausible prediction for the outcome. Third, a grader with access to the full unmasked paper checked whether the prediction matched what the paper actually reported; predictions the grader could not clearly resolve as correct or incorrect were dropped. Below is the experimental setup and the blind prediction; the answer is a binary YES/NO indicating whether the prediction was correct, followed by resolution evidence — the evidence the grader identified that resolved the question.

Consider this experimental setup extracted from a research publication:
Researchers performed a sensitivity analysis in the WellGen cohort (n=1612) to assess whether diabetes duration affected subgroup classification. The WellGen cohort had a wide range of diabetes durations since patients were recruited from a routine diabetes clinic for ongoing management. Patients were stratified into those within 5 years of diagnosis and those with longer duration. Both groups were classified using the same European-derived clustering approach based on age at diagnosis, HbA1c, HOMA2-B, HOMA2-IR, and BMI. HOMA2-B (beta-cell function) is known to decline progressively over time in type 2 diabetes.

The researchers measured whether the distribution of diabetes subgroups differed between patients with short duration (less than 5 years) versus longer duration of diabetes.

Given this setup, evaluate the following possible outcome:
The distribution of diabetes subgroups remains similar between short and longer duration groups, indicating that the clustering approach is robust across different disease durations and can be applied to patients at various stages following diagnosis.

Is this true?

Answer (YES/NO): NO